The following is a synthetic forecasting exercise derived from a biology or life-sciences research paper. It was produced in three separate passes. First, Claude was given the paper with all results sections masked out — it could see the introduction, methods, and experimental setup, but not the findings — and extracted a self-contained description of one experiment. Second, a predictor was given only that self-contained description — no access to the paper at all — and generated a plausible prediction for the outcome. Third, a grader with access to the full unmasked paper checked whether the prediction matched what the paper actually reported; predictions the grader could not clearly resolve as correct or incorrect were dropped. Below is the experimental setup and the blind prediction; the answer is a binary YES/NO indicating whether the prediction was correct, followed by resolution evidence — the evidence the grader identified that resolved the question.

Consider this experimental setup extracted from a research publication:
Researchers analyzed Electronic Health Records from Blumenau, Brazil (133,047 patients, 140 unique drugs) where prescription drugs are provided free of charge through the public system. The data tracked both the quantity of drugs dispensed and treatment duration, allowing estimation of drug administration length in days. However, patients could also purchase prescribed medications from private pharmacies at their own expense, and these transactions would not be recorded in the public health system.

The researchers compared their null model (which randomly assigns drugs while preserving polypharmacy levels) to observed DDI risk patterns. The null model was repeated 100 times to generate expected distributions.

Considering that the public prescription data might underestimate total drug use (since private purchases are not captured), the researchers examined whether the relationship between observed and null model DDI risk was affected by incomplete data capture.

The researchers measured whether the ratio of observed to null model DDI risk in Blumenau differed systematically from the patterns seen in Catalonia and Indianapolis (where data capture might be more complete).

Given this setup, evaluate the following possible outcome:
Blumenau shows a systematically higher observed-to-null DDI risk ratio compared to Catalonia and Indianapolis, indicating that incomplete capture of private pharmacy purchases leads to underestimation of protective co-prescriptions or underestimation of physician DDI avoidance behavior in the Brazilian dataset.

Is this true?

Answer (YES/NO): NO